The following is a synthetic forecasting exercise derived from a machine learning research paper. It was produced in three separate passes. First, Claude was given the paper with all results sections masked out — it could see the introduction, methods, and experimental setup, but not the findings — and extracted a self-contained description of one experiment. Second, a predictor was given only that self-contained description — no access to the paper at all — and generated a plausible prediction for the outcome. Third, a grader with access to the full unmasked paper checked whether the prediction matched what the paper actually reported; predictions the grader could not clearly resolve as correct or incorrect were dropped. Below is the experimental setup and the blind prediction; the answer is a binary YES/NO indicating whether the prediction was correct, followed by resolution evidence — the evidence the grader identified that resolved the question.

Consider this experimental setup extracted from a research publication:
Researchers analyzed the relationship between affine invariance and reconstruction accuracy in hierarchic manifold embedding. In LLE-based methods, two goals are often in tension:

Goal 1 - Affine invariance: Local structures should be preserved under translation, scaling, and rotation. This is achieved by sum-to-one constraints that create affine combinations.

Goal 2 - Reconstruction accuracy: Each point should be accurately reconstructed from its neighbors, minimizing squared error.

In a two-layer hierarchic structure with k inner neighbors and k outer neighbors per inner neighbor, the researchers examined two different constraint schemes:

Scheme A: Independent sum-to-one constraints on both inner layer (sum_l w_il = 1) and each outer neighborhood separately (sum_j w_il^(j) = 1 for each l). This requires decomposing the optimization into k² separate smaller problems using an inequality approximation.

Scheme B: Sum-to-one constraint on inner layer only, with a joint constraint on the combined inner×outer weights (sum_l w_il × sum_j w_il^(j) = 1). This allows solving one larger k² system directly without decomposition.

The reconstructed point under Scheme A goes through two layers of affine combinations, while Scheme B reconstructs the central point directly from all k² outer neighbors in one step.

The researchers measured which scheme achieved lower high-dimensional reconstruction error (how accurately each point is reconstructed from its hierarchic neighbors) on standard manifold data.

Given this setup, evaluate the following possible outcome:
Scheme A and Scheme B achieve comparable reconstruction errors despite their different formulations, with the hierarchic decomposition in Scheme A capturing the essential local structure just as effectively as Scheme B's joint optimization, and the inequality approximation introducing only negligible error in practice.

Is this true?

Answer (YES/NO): NO